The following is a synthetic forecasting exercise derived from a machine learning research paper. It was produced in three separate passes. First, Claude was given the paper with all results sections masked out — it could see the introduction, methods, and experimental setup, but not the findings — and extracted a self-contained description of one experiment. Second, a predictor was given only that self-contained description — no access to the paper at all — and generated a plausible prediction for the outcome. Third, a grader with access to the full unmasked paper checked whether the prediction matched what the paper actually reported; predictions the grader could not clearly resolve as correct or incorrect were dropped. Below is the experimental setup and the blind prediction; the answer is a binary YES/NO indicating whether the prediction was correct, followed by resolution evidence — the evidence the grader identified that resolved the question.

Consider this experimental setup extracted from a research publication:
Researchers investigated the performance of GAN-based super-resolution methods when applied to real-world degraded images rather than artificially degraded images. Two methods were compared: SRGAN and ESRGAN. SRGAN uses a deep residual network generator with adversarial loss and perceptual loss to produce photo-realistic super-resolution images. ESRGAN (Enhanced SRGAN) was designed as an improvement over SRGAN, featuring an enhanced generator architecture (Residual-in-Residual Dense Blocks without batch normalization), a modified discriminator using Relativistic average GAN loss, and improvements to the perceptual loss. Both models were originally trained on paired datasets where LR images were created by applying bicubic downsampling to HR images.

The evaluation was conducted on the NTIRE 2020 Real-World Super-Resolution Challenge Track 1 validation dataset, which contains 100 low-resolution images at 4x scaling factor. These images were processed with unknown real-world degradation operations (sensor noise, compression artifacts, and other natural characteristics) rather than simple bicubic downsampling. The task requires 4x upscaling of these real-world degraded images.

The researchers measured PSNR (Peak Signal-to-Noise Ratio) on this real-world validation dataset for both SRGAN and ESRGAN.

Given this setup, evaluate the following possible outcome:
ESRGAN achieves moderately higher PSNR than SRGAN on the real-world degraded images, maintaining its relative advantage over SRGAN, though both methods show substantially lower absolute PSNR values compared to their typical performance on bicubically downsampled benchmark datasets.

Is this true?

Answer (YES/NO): NO